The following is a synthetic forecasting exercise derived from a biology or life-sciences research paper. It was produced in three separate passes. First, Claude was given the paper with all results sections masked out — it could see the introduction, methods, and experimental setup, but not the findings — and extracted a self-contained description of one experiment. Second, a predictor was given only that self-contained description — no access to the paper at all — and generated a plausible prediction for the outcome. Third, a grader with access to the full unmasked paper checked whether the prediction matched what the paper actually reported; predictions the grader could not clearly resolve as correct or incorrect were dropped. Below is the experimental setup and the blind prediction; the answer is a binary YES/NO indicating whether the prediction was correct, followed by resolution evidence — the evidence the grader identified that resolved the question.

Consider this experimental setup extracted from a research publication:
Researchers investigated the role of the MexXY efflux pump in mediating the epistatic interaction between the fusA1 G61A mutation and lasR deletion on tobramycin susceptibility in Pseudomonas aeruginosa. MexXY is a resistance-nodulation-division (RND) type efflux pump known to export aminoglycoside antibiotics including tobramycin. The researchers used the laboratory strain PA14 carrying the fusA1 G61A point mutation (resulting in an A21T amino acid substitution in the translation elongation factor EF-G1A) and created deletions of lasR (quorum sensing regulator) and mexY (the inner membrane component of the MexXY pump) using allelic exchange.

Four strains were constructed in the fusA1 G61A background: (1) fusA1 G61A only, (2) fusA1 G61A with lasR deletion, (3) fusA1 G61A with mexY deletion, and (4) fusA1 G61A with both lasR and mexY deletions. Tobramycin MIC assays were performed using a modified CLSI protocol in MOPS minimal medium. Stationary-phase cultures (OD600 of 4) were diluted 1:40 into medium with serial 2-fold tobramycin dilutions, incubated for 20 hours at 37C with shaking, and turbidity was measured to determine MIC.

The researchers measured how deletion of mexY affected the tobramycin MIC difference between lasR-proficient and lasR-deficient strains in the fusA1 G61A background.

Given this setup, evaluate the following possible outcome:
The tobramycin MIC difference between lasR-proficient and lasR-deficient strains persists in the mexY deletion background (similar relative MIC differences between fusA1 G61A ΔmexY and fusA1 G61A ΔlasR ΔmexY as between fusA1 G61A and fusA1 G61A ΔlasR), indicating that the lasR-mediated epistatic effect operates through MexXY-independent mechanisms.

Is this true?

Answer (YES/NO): NO